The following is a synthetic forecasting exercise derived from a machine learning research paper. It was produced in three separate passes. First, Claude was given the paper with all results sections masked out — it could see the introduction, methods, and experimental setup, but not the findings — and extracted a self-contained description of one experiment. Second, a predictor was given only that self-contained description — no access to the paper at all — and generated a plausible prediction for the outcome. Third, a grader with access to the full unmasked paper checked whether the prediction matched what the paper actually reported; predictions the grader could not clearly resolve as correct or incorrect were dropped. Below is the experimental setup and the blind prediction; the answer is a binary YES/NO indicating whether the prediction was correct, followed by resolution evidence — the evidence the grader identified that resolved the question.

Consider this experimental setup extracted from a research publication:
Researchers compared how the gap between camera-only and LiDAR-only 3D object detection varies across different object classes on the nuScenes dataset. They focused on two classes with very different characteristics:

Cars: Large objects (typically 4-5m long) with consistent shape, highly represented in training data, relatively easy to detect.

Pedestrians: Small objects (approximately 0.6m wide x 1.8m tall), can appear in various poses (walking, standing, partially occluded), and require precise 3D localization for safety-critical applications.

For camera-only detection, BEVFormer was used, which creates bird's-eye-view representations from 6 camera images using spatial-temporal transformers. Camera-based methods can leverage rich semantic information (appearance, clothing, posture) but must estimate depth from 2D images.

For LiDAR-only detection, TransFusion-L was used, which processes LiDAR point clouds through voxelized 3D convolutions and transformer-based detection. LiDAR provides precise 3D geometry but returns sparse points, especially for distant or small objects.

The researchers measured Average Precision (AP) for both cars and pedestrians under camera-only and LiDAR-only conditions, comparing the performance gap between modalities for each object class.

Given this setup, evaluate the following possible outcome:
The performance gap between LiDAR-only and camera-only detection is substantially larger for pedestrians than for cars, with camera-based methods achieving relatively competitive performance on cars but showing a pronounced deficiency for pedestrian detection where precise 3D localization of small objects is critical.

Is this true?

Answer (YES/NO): YES